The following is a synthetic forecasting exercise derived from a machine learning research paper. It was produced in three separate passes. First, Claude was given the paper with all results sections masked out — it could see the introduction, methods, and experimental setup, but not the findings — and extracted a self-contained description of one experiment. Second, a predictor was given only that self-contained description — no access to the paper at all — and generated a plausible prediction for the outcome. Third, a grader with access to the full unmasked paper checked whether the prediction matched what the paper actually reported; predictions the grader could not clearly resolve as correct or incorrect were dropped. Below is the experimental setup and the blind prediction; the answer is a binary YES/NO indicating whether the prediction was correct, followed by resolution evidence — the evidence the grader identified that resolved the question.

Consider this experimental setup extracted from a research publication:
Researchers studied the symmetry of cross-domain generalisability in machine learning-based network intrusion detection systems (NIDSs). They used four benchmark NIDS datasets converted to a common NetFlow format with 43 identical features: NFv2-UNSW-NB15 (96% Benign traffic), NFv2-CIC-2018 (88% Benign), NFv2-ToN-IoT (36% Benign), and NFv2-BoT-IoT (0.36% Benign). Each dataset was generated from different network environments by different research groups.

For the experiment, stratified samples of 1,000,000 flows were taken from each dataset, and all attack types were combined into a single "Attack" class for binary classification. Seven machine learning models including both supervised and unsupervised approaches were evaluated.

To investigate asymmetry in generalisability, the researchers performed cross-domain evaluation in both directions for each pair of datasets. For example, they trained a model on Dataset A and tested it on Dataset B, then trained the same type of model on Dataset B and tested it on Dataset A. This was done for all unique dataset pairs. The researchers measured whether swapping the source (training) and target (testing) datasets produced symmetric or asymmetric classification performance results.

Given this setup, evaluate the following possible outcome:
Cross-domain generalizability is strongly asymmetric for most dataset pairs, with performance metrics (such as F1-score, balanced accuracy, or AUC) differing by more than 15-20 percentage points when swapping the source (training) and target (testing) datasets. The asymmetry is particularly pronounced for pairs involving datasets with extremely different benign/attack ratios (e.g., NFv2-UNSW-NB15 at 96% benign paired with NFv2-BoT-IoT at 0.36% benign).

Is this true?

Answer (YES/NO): YES